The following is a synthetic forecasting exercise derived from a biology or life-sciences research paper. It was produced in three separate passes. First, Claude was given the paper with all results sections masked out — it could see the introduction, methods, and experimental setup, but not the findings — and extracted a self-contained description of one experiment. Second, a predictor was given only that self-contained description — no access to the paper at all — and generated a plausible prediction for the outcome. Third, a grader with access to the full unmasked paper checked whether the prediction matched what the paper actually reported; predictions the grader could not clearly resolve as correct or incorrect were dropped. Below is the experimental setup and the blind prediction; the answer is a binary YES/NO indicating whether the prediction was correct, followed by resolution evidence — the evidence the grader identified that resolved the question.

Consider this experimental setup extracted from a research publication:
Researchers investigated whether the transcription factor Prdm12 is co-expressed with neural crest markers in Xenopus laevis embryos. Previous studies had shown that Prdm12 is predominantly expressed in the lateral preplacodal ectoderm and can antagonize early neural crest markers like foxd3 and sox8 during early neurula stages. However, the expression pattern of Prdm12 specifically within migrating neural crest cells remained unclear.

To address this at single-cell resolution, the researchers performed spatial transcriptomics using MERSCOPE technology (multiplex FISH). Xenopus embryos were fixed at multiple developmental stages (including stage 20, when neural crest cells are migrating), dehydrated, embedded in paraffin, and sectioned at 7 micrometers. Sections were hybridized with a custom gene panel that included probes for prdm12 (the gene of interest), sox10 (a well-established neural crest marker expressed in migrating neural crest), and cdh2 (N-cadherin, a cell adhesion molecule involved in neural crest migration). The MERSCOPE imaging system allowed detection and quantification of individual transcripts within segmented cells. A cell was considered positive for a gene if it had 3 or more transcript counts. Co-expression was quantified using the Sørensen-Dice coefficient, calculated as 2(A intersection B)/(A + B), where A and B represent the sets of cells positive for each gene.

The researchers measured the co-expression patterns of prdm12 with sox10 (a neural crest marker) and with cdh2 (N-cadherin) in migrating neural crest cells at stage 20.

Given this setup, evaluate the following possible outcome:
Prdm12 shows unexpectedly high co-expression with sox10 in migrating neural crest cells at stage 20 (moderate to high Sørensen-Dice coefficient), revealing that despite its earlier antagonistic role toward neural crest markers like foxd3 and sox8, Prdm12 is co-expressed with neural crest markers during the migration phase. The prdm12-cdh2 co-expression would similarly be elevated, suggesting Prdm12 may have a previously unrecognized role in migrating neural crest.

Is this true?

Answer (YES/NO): NO